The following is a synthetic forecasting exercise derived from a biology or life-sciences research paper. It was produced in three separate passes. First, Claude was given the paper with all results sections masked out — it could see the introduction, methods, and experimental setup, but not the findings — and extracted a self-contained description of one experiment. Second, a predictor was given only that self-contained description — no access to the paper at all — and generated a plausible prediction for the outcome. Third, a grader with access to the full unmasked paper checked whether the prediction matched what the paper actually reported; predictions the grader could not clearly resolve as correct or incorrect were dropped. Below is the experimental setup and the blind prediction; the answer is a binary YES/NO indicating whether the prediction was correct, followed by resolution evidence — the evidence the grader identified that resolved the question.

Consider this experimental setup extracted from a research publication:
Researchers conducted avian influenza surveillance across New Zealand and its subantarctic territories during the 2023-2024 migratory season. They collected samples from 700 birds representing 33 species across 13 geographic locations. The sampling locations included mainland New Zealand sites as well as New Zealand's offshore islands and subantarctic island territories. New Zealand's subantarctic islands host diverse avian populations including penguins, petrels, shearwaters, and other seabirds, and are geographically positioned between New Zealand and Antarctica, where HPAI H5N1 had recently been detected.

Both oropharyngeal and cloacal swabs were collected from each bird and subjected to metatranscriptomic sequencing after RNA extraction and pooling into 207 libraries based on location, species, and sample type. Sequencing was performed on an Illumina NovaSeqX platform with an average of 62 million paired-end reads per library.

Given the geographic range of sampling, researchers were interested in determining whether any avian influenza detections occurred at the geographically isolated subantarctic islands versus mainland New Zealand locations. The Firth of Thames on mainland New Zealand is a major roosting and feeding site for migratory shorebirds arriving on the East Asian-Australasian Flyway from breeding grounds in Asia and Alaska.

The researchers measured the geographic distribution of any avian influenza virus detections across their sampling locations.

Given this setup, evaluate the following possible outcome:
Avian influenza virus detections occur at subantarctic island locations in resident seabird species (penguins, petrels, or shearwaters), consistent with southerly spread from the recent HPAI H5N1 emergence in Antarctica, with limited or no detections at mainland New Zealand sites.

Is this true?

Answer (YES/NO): NO